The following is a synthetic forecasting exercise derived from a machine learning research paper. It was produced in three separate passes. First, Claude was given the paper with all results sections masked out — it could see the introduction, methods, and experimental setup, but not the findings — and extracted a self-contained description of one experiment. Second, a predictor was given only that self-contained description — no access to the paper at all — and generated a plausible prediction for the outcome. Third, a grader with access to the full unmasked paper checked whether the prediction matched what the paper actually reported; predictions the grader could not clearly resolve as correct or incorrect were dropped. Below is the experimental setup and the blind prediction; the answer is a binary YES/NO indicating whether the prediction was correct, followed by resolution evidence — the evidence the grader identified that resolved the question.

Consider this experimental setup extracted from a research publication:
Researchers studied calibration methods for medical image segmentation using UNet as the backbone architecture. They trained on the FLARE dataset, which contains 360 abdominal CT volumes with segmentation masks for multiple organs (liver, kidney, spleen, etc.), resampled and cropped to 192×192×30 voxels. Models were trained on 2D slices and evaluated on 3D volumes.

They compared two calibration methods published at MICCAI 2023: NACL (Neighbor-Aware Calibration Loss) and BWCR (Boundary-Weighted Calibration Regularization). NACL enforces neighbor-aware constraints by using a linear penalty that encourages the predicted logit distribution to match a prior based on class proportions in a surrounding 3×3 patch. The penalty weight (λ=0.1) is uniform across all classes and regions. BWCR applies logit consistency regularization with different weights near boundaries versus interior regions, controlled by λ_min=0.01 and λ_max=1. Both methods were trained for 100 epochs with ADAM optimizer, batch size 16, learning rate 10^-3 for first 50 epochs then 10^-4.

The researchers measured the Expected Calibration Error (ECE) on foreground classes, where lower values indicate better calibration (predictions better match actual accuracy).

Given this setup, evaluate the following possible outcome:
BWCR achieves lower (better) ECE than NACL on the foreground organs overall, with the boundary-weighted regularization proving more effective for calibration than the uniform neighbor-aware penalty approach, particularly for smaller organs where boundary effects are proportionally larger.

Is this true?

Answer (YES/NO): YES